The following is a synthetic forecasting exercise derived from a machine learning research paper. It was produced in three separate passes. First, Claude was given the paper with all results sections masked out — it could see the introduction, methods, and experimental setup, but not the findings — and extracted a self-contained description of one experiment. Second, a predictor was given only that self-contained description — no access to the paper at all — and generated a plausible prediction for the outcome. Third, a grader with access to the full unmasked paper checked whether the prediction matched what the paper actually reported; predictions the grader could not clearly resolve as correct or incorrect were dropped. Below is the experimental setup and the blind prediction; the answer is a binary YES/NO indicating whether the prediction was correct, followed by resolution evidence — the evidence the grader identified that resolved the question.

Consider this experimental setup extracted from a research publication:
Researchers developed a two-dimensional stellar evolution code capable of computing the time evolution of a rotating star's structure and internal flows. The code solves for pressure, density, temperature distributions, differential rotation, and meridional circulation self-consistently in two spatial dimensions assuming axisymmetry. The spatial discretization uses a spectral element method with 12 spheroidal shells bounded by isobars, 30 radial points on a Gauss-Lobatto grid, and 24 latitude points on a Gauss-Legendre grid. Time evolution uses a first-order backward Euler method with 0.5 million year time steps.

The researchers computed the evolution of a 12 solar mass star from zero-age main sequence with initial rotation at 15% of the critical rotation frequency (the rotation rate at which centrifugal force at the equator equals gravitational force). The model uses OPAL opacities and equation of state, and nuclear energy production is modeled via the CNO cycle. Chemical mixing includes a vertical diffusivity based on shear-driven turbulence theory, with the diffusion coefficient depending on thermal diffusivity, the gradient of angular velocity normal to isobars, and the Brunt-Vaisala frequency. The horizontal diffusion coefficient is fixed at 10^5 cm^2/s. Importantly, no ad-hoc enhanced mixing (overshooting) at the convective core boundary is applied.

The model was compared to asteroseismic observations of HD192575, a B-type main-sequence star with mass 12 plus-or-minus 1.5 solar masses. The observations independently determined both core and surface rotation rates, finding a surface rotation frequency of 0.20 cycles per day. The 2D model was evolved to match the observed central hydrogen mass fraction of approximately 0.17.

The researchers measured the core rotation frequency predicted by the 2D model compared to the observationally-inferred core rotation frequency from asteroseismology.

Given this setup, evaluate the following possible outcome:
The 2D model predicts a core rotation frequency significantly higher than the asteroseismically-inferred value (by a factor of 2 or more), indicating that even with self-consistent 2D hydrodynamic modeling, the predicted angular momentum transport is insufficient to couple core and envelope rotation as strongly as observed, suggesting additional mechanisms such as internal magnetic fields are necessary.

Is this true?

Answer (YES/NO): NO